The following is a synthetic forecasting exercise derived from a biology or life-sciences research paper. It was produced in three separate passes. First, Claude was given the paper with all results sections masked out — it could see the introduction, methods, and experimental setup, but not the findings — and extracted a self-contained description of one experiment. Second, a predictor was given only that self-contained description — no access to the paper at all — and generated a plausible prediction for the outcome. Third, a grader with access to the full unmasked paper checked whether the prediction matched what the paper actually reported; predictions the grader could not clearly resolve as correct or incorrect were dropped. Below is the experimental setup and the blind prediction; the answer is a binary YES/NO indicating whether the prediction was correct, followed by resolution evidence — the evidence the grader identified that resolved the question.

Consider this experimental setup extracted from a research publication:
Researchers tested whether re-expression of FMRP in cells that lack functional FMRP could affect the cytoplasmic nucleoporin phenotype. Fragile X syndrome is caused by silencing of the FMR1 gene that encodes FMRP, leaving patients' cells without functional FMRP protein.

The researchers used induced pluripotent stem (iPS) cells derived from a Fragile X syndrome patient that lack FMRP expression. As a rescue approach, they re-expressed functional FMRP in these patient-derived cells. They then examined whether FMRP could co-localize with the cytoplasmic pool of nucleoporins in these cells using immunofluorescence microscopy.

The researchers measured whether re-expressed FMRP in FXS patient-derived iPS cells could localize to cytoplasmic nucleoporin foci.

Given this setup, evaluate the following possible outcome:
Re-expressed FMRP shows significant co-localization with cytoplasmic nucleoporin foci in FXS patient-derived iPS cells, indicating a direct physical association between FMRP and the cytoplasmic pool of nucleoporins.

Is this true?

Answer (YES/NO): YES